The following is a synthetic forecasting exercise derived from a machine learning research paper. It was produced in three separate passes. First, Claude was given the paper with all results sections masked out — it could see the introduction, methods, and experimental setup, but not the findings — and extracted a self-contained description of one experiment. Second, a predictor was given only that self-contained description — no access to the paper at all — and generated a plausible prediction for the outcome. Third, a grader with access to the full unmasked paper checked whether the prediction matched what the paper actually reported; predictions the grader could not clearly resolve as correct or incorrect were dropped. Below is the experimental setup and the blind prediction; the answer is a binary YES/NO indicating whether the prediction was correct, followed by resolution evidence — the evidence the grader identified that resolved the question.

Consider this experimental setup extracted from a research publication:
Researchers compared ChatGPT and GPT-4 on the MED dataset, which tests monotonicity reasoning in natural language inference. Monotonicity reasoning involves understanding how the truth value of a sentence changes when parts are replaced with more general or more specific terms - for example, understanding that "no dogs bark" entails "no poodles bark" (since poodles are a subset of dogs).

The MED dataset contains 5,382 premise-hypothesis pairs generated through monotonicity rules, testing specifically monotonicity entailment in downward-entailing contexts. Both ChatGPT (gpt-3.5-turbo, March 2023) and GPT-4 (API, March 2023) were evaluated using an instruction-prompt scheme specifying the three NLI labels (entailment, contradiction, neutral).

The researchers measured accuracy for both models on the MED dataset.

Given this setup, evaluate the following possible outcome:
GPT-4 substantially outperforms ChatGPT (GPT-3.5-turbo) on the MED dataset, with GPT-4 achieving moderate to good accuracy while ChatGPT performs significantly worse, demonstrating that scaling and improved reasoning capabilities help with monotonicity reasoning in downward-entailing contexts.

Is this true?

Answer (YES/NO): YES